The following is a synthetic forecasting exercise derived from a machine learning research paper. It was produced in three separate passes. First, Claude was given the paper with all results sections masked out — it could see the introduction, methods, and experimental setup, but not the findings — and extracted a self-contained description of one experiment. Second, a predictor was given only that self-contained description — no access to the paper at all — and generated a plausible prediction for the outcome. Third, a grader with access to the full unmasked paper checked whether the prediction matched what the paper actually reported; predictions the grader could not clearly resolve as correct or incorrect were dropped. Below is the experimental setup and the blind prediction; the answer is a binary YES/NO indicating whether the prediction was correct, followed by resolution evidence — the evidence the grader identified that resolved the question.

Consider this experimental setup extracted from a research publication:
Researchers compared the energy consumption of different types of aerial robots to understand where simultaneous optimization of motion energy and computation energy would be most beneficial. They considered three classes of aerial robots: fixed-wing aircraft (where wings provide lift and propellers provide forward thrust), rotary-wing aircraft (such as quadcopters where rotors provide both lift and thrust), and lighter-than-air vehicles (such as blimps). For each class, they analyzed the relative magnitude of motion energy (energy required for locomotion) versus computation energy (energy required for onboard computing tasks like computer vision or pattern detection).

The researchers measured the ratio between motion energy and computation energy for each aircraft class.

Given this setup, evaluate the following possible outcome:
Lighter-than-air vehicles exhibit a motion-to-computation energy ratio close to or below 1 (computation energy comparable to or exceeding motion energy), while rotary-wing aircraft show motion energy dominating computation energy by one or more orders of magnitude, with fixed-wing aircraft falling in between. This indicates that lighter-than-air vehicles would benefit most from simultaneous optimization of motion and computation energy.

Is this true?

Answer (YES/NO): NO